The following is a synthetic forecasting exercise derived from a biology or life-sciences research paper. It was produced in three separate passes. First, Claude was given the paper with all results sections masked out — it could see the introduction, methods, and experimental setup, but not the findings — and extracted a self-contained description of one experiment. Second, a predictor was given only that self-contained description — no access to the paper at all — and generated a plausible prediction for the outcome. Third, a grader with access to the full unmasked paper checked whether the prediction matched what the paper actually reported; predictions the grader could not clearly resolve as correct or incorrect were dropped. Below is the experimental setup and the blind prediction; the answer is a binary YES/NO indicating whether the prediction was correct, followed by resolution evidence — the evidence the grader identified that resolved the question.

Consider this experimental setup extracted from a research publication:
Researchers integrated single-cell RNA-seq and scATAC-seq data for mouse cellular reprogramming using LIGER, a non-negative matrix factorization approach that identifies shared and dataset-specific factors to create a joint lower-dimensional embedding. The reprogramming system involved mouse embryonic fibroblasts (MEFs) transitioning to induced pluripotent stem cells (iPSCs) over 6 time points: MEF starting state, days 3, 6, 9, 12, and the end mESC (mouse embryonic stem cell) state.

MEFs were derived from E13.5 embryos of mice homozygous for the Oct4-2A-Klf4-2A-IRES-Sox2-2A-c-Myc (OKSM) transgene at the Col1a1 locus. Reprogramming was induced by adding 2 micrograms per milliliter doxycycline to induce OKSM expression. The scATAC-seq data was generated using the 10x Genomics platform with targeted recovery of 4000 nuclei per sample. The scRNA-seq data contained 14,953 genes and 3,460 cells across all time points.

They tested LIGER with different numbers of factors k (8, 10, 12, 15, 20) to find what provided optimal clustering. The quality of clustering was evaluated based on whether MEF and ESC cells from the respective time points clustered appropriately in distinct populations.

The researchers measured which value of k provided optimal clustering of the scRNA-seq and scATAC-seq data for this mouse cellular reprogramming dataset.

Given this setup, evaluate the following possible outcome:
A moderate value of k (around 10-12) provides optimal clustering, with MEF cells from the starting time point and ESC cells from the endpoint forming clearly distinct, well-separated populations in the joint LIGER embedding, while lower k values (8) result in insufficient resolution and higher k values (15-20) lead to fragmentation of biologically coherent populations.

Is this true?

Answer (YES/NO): NO